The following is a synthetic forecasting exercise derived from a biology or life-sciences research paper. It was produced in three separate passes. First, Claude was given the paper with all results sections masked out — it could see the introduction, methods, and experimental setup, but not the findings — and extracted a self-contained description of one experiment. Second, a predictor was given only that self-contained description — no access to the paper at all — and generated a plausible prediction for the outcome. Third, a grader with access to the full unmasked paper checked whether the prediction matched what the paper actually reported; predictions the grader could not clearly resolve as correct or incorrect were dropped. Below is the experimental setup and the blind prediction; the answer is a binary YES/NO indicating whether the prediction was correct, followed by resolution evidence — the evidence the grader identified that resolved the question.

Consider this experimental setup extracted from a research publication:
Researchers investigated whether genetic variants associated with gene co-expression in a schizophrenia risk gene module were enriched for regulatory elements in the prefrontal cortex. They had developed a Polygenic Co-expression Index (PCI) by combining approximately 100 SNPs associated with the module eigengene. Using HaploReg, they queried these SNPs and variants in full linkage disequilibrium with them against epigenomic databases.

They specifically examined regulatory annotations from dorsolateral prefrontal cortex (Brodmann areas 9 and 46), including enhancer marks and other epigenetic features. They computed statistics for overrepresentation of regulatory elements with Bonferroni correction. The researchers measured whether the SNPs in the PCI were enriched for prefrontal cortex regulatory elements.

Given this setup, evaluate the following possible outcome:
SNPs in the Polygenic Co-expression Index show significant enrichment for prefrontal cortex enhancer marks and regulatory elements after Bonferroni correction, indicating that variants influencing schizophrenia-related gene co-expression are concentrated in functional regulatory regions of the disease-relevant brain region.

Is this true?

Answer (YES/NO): YES